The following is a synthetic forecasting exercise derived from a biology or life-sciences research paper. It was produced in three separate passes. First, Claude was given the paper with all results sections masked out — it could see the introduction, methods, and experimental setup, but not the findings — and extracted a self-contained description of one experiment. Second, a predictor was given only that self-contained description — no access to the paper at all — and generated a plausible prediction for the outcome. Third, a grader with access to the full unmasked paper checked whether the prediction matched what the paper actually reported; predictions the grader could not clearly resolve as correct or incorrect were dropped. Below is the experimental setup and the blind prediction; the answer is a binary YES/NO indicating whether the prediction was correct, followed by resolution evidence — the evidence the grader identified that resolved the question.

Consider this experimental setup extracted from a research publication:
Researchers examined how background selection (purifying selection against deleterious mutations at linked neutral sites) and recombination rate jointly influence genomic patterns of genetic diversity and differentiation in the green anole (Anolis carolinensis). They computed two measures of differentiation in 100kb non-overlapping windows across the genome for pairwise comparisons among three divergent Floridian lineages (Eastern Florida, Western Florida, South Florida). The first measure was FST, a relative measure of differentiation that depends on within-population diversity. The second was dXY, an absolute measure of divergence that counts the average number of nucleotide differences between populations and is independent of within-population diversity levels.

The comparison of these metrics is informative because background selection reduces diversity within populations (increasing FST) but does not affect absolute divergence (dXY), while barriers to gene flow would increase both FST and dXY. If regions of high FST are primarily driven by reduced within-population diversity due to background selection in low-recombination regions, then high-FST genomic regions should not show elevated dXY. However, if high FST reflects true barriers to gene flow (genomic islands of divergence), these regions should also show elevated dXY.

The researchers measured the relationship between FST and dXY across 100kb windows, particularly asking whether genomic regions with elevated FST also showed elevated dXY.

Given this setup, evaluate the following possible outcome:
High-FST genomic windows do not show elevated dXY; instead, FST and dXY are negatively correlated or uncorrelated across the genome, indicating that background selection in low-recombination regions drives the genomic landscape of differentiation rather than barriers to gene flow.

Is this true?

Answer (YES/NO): YES